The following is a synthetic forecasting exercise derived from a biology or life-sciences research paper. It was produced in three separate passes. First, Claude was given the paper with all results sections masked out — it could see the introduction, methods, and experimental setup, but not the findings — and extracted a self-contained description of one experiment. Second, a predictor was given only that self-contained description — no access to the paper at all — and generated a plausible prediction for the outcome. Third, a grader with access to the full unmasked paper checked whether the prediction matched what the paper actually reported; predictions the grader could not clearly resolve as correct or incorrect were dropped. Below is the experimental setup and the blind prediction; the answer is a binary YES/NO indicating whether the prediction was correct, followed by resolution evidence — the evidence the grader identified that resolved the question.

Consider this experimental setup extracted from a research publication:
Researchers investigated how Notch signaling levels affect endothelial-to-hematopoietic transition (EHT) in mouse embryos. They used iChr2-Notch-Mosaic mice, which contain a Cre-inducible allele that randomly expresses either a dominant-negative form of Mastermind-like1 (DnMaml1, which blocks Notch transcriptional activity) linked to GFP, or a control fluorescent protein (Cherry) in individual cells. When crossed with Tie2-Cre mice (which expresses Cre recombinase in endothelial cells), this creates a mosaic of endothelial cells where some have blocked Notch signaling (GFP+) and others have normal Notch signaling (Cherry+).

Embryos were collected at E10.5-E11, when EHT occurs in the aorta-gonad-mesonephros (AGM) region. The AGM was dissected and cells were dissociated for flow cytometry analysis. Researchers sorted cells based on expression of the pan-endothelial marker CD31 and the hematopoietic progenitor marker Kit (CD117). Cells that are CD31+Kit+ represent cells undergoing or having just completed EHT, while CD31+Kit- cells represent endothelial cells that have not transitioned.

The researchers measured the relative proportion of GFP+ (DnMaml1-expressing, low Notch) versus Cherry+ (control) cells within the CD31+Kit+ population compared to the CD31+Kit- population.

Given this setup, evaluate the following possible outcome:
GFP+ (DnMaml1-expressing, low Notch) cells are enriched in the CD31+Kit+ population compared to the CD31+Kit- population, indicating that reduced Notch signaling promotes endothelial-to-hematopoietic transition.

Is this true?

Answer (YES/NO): YES